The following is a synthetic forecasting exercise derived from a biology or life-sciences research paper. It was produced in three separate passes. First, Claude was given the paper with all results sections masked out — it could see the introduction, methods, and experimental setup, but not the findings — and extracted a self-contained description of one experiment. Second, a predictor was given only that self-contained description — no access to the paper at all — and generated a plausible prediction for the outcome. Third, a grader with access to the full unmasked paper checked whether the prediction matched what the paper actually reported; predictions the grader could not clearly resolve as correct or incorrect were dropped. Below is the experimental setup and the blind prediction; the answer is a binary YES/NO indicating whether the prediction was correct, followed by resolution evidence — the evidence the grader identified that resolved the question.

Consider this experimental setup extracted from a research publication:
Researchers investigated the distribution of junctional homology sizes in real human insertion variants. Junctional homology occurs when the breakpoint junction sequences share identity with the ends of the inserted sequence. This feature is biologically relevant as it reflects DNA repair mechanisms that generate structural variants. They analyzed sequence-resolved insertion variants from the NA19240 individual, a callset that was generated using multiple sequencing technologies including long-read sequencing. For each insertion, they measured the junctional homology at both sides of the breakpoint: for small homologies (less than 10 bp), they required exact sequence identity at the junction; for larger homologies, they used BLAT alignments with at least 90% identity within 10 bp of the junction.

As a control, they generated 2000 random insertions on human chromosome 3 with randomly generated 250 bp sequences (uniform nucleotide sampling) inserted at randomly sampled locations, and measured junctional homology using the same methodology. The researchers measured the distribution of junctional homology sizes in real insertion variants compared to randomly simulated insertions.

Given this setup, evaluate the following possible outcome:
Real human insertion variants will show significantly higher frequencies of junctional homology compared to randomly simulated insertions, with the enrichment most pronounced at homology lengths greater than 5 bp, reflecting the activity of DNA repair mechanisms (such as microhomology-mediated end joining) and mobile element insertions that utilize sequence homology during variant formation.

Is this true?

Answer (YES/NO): YES